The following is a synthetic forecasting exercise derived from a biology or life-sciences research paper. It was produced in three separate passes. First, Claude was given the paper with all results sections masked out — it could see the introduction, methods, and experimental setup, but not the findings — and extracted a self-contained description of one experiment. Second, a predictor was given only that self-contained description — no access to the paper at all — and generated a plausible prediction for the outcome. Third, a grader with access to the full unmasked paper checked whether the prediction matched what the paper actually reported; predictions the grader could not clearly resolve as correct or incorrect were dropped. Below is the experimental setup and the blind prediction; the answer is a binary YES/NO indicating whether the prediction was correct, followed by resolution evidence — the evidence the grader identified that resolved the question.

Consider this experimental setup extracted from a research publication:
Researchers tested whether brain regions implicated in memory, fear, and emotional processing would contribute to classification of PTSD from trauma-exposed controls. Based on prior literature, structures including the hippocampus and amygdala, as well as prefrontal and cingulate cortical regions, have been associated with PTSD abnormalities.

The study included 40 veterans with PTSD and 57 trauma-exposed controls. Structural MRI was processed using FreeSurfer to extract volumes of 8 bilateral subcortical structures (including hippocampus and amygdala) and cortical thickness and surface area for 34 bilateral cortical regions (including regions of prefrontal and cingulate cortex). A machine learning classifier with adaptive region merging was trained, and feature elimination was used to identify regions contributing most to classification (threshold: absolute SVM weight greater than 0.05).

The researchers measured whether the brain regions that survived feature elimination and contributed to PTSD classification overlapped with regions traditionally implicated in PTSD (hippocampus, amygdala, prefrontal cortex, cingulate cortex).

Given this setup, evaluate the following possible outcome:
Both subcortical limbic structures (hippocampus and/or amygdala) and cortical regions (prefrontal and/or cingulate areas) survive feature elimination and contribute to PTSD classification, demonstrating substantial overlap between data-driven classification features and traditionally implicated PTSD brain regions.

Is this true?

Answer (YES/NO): NO